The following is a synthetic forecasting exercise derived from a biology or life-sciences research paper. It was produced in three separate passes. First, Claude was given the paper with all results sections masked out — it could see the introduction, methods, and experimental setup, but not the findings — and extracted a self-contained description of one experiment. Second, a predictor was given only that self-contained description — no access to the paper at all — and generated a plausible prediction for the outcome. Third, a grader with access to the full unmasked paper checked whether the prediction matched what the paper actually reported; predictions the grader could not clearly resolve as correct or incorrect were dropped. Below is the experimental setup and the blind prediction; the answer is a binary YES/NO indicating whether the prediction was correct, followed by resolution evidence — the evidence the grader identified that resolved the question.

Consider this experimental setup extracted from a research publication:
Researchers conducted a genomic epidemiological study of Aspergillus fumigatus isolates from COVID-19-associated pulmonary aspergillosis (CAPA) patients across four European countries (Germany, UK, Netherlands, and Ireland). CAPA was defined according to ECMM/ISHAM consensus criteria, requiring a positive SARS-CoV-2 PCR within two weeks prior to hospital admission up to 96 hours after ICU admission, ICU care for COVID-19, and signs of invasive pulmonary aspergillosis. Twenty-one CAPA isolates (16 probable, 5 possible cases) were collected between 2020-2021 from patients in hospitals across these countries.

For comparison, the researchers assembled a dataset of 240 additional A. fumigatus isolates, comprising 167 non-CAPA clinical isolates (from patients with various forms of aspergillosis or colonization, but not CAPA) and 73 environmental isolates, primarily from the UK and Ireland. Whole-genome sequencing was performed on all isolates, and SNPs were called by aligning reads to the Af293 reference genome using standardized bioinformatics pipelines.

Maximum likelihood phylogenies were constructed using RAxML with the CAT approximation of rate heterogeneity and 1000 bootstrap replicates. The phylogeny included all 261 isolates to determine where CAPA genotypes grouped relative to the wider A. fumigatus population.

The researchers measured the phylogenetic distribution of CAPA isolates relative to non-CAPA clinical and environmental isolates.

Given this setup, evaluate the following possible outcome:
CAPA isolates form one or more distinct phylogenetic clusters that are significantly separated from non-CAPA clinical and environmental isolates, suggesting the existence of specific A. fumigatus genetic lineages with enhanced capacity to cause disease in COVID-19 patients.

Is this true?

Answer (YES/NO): NO